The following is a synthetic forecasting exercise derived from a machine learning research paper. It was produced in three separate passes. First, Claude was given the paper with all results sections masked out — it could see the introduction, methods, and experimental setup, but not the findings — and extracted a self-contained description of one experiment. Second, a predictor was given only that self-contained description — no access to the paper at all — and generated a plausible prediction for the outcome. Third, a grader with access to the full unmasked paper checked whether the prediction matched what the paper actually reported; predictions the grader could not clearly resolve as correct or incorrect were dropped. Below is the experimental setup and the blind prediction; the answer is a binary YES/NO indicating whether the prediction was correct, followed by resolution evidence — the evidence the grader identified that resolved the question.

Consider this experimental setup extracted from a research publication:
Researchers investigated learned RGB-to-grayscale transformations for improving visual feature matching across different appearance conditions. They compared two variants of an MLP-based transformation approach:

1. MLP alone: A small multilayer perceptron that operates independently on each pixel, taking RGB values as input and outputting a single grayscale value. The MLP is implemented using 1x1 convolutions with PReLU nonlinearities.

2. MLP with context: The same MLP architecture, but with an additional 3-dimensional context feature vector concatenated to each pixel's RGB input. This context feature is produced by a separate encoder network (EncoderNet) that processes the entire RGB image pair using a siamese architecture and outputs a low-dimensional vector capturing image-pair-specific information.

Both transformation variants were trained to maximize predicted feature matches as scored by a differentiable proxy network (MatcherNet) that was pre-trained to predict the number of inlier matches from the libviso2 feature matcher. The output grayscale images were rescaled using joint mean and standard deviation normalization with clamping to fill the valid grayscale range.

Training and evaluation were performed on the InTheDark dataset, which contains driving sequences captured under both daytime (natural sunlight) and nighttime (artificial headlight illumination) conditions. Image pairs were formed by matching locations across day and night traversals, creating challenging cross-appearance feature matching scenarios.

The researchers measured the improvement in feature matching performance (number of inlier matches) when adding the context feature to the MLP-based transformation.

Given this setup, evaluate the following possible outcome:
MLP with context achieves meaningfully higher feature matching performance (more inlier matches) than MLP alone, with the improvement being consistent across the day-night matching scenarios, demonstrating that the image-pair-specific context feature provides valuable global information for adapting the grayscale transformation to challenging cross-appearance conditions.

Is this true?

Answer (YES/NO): YES